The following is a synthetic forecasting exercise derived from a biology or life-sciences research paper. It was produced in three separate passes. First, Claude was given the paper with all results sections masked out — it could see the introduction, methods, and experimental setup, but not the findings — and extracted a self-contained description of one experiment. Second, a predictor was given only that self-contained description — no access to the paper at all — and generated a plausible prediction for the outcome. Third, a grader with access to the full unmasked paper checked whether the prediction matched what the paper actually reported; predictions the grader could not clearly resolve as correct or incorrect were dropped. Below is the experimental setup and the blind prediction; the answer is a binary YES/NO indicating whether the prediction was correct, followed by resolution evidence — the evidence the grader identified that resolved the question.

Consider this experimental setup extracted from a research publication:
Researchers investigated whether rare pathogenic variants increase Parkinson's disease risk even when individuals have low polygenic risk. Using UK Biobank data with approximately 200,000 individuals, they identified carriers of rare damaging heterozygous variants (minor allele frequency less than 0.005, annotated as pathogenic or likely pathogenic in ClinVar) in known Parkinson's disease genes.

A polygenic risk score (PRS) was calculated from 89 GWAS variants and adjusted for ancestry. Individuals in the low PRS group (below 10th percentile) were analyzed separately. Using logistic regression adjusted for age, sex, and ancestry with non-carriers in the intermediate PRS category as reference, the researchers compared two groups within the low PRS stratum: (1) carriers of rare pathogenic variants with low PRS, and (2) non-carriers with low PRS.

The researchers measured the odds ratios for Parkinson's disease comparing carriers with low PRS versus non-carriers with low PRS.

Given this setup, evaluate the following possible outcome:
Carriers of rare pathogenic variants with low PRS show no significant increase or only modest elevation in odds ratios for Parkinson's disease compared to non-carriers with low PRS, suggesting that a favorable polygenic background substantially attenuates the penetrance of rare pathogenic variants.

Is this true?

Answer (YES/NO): YES